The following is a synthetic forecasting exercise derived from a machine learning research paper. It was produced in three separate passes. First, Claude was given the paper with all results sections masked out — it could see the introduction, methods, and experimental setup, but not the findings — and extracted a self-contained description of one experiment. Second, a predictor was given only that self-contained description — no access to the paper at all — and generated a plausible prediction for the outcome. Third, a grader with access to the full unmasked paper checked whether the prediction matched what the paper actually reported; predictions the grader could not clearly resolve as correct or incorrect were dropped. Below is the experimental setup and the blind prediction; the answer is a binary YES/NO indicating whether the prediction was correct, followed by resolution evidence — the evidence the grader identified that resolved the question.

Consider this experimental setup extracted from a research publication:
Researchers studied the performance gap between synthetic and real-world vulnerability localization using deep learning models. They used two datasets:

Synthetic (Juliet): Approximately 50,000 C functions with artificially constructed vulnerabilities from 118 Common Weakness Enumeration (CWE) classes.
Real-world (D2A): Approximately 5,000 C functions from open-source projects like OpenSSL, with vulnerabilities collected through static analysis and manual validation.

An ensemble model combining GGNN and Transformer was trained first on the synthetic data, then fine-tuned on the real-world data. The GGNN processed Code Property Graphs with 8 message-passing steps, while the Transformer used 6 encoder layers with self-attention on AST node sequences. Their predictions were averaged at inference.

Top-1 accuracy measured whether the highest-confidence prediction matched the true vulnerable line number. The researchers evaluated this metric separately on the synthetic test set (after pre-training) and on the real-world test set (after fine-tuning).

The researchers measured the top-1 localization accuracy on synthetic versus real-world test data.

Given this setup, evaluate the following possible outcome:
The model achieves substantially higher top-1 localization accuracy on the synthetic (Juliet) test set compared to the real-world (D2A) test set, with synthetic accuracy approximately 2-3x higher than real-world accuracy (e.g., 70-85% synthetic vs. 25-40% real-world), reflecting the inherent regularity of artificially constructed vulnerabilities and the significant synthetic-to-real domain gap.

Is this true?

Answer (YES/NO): NO